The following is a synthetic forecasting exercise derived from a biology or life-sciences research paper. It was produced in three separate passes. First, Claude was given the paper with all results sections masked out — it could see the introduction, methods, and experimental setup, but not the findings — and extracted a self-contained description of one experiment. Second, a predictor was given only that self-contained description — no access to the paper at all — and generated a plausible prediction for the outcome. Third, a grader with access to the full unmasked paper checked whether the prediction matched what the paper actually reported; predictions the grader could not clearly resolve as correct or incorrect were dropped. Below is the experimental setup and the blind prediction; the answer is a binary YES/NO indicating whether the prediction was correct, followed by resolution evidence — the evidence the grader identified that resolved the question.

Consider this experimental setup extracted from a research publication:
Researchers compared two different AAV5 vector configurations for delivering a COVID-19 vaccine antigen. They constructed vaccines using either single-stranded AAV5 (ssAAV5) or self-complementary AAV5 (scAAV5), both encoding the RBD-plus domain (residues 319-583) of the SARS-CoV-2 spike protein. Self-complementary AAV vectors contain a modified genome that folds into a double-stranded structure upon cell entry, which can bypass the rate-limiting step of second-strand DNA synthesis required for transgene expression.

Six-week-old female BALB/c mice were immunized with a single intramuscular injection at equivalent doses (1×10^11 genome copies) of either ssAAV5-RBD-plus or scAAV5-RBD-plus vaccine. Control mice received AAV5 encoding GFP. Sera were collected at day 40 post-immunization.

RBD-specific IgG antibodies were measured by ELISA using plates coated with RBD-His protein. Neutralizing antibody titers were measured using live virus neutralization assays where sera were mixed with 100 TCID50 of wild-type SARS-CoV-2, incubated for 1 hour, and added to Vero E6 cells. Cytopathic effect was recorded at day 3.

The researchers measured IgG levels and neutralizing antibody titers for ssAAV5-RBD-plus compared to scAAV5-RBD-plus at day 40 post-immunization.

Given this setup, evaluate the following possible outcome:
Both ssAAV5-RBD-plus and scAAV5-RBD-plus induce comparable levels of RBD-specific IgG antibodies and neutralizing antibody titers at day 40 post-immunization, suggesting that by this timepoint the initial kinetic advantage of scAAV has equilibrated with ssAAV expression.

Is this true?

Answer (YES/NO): NO